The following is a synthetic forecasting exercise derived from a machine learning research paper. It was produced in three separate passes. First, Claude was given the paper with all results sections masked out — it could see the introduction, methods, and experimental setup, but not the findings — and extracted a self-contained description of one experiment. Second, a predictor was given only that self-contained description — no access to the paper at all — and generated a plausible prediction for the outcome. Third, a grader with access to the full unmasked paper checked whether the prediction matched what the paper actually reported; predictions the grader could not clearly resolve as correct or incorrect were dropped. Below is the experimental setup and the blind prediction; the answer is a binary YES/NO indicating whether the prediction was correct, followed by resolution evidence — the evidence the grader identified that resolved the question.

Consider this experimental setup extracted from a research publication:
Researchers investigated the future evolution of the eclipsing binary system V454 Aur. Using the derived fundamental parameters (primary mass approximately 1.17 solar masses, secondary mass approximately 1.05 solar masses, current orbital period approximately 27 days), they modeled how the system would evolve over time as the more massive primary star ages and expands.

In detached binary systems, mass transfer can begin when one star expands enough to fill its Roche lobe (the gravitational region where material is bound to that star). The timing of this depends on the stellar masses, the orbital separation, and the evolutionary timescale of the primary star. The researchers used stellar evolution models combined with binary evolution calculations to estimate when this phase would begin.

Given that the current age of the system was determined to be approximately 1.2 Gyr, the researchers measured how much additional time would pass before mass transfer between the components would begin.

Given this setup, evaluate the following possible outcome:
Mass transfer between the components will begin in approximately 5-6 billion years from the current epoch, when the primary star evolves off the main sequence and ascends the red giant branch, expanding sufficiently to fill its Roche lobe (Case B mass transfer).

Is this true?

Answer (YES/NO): YES